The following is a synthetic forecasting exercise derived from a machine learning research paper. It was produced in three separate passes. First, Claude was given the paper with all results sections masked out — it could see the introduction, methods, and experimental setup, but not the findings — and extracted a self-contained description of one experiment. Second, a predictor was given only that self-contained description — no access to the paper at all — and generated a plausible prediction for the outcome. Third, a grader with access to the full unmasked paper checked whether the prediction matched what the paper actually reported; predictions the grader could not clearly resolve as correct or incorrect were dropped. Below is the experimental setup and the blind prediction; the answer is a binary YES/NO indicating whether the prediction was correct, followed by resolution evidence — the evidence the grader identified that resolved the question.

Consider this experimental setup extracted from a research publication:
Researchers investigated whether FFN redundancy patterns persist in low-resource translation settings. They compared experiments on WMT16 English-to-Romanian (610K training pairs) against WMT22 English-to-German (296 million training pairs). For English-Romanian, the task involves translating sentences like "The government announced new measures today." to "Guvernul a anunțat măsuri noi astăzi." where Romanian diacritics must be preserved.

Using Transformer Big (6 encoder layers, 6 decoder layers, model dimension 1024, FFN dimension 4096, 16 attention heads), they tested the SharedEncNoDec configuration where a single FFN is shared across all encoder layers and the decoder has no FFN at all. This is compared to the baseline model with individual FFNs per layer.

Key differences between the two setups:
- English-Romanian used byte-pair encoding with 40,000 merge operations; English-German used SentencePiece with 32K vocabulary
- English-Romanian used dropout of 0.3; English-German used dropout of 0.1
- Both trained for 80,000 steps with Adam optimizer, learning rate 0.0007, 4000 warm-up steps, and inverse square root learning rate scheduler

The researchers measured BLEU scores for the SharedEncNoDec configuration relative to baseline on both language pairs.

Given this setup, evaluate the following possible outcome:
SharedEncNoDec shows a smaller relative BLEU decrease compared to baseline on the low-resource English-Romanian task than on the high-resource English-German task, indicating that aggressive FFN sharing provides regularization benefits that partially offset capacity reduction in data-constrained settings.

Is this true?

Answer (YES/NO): NO